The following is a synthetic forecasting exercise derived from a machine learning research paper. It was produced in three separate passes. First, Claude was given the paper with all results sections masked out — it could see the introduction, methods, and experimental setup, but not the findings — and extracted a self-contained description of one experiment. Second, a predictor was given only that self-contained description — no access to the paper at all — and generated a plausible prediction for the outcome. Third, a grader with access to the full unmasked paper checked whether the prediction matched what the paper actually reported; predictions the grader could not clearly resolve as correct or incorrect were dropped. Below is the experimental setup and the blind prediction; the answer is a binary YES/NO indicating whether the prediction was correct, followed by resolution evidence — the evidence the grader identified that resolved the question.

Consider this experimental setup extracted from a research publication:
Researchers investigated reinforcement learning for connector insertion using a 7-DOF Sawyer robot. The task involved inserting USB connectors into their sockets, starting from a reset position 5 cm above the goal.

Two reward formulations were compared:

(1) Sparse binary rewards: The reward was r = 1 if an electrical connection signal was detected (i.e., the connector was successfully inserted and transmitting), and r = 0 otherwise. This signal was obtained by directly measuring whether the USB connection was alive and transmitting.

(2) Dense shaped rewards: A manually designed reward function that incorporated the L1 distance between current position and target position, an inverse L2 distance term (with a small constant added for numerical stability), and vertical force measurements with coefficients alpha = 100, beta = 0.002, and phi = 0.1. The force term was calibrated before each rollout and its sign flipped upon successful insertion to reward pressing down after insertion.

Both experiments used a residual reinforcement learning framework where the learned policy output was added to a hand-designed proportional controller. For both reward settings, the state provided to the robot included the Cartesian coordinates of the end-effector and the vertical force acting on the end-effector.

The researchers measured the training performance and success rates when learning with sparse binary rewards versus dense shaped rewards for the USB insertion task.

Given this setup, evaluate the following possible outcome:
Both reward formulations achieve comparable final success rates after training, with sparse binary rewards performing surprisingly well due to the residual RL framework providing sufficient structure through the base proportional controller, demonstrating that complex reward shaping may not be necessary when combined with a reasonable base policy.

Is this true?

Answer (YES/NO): NO